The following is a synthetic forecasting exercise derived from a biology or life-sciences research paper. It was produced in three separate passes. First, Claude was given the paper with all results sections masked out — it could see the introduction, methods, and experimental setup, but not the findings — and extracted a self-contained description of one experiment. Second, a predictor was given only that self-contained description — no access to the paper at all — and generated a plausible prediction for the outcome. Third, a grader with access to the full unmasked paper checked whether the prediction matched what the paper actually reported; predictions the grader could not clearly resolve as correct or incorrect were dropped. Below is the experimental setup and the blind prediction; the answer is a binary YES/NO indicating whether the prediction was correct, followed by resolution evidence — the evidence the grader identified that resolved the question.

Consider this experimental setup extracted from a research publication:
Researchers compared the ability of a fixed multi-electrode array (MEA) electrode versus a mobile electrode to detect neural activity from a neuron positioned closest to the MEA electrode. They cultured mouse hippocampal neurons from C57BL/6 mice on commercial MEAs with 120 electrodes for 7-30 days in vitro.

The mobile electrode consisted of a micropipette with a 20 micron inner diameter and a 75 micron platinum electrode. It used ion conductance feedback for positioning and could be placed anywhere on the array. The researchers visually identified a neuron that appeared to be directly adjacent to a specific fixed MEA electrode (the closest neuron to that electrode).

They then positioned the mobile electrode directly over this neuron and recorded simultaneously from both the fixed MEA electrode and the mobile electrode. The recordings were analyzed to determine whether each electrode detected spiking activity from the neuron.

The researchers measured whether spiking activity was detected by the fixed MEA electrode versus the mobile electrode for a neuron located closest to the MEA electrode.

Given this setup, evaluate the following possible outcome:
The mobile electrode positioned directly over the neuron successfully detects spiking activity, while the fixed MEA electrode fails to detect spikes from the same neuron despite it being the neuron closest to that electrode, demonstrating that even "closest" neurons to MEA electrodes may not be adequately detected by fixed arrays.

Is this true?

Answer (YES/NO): YES